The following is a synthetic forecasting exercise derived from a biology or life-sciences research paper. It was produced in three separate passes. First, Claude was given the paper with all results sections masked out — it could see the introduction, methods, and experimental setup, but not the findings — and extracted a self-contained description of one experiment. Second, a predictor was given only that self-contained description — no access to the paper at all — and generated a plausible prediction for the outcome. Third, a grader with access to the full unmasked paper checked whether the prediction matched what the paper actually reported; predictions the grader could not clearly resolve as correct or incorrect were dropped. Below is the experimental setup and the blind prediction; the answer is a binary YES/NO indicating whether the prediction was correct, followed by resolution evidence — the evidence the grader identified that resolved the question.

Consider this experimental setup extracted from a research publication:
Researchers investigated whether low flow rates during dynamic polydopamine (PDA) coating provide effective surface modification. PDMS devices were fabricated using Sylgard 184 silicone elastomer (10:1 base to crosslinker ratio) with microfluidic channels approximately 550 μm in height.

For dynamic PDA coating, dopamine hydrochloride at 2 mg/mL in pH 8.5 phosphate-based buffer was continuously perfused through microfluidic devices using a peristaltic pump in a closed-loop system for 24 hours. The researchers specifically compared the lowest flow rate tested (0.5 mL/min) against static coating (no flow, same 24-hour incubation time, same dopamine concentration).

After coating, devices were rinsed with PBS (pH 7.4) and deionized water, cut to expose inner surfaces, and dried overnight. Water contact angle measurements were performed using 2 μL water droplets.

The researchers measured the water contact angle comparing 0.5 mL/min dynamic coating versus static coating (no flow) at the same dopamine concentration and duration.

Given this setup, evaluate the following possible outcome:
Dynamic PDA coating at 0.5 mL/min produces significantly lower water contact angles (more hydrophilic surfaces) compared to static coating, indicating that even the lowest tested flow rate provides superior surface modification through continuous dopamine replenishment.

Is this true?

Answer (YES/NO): NO